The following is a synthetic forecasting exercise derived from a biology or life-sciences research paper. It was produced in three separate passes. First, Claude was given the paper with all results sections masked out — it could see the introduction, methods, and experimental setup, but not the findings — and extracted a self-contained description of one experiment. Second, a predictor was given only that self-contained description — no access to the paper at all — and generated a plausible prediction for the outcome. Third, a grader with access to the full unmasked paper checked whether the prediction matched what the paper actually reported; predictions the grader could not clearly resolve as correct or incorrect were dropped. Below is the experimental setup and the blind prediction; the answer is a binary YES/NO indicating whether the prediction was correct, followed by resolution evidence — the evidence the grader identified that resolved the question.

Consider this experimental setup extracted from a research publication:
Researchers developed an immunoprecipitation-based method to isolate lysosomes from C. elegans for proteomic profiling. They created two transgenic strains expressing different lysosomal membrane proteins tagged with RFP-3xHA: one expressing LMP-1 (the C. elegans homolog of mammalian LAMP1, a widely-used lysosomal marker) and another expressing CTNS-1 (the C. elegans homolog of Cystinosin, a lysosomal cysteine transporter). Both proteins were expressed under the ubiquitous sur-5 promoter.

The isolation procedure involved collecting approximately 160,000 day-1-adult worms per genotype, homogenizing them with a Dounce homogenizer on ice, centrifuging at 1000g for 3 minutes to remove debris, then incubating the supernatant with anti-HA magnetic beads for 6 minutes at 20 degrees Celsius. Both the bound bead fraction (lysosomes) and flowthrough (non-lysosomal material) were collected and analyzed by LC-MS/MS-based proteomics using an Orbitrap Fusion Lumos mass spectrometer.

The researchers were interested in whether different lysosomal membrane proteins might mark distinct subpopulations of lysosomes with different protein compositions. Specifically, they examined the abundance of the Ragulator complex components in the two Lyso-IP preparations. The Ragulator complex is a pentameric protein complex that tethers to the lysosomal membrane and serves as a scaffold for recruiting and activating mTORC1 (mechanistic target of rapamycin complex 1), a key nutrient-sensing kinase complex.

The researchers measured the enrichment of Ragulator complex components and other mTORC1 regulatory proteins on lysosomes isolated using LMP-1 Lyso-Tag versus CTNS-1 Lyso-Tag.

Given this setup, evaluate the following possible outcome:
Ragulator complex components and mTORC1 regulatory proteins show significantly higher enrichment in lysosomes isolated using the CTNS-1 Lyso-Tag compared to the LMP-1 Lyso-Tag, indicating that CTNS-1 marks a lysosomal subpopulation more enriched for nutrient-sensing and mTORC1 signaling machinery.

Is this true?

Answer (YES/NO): YES